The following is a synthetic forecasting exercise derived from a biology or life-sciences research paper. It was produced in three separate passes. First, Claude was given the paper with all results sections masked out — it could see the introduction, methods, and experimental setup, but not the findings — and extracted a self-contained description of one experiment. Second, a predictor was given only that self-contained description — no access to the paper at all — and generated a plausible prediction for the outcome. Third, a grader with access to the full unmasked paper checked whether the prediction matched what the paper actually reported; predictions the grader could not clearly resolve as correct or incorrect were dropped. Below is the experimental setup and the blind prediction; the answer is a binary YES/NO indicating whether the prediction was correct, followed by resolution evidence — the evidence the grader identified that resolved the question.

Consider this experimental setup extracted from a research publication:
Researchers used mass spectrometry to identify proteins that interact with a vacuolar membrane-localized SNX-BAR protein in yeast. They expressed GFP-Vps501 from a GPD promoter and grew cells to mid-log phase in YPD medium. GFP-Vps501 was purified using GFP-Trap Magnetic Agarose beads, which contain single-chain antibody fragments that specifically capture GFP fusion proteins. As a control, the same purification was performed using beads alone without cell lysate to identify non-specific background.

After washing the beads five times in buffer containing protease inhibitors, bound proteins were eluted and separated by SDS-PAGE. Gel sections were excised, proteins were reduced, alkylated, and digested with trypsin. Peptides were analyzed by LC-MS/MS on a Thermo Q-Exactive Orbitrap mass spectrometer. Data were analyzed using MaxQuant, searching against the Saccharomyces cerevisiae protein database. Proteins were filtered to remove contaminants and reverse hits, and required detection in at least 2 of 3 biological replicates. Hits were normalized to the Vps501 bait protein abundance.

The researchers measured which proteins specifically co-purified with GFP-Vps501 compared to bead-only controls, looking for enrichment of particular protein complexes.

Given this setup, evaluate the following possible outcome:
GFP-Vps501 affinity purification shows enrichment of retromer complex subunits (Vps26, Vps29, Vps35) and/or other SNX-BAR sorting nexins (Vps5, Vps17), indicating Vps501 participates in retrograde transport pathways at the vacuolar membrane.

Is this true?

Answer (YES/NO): NO